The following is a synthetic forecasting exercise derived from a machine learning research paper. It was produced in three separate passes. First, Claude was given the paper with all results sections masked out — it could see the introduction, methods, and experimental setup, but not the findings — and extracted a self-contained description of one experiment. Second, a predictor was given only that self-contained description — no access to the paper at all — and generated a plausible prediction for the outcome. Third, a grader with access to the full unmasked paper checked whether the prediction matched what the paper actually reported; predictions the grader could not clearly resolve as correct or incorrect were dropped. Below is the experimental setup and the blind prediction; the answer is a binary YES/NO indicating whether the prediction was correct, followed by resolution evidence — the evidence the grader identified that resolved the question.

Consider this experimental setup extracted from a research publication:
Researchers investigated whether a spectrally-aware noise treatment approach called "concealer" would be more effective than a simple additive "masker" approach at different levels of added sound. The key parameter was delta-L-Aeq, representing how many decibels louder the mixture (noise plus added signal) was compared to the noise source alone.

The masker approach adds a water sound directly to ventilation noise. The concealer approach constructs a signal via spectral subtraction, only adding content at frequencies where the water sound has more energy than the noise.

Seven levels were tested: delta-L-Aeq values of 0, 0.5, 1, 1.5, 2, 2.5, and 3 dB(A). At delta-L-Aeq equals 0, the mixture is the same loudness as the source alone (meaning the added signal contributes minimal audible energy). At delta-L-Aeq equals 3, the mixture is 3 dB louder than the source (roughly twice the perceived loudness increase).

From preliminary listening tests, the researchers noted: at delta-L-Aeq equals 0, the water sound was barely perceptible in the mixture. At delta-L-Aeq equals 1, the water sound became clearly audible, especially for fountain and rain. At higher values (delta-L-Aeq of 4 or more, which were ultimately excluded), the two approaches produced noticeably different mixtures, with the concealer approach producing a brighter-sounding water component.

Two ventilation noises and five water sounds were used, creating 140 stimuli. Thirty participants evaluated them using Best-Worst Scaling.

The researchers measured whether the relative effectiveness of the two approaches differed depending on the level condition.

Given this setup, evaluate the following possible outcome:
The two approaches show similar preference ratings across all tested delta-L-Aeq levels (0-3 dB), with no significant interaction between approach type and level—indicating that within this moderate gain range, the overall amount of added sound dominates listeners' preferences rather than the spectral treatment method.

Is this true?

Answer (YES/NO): YES